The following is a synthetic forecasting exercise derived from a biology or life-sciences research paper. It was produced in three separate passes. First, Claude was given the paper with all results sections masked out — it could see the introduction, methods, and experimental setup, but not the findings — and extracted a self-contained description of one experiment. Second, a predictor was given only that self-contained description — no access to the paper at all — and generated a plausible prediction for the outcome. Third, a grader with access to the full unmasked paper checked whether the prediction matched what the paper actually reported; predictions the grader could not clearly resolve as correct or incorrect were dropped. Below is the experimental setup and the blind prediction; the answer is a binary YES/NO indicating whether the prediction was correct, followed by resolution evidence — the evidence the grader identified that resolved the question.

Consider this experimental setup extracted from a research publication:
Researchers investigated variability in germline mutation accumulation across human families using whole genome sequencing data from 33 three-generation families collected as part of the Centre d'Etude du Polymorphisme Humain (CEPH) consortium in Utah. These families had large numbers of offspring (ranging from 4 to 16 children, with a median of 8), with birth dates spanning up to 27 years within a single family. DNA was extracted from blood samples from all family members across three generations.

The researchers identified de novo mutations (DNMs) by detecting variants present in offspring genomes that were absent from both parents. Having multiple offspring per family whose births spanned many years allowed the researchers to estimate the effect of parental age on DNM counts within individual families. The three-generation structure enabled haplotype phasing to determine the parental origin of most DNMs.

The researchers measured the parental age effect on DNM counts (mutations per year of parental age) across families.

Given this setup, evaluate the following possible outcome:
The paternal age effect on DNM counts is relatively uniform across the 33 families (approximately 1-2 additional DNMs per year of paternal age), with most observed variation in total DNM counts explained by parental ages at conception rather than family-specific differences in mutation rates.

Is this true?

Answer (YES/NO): NO